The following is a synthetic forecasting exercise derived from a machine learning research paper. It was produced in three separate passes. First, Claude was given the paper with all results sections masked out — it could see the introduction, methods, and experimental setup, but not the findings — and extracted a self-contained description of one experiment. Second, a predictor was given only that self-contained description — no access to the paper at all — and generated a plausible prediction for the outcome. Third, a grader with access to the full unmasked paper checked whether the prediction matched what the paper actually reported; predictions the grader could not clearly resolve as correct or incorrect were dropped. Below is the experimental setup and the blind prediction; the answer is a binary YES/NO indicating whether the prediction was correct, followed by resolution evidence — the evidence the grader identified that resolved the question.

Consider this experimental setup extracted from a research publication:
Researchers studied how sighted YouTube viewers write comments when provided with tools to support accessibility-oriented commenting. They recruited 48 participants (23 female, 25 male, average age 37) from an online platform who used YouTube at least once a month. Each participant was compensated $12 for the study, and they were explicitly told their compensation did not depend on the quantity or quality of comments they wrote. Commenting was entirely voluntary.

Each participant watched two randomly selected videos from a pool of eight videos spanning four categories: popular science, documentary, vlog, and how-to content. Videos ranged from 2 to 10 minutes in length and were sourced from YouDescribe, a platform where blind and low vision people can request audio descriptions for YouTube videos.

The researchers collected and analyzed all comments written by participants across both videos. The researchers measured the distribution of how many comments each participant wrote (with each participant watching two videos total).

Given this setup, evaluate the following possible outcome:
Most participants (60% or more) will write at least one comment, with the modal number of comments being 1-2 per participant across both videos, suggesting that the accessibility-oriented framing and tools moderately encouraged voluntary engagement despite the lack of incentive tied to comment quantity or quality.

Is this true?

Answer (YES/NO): YES